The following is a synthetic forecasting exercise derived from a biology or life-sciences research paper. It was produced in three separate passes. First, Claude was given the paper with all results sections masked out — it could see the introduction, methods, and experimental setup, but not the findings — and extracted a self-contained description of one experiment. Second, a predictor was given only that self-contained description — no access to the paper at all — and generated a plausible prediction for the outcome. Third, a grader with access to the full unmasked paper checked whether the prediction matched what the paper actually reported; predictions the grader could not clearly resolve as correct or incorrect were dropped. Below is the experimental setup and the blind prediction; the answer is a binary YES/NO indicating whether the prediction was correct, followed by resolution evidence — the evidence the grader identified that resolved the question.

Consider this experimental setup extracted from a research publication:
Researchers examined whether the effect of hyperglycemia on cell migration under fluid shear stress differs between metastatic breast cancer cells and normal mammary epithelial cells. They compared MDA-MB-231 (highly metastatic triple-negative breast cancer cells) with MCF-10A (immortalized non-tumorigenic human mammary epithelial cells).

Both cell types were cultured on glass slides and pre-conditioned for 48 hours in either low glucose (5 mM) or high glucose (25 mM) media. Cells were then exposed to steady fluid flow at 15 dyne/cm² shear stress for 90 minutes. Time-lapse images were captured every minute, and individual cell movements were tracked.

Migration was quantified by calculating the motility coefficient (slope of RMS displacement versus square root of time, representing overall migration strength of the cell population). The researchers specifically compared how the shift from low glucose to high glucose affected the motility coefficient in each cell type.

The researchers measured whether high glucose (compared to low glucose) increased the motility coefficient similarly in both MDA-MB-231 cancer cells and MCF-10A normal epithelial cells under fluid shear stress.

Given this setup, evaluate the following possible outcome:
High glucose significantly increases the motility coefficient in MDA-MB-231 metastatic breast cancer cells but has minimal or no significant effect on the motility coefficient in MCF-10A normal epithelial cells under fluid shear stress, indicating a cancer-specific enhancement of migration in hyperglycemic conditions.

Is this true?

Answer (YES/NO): NO